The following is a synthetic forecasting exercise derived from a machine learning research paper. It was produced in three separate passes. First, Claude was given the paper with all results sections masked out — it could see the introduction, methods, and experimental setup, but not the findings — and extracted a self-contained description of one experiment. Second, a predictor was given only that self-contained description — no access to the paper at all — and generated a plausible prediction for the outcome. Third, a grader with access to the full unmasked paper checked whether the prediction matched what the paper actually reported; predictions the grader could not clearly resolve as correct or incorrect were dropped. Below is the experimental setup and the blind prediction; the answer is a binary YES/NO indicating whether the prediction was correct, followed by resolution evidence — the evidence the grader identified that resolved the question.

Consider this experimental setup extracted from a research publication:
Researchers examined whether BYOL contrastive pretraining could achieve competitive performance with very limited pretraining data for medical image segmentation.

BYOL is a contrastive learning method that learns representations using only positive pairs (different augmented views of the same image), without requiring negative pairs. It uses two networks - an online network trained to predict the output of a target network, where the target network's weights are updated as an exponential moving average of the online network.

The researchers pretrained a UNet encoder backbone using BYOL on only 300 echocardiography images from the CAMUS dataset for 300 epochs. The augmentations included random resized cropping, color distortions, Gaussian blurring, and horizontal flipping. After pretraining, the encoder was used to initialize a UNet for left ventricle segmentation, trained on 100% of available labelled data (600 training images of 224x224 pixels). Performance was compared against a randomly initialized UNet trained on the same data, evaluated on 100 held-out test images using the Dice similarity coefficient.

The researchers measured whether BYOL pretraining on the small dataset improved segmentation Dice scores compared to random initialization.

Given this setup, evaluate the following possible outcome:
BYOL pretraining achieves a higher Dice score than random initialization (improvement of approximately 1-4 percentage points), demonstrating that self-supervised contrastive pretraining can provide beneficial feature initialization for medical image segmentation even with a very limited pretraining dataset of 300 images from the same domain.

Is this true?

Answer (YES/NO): NO